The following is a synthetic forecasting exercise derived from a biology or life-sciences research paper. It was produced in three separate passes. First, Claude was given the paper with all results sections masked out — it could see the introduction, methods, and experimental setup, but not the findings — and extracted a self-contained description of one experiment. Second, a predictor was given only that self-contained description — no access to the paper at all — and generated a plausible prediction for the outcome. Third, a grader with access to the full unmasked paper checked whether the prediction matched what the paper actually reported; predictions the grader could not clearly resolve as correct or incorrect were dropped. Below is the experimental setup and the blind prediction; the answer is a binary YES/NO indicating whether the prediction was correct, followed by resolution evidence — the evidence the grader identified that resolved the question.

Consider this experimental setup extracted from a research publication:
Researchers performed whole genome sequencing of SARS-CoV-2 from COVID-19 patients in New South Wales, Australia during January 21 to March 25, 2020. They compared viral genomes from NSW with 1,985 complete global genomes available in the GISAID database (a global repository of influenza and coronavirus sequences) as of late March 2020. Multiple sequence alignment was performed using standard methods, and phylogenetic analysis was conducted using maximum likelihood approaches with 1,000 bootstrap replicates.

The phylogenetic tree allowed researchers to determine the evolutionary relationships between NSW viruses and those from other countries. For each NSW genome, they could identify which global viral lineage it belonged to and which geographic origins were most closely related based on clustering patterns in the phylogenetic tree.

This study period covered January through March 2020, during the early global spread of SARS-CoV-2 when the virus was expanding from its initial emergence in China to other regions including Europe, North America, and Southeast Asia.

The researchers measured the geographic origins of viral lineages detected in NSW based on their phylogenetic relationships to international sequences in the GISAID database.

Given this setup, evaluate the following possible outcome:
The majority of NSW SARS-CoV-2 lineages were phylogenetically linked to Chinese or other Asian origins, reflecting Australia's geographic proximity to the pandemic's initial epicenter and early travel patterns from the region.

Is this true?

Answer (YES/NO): NO